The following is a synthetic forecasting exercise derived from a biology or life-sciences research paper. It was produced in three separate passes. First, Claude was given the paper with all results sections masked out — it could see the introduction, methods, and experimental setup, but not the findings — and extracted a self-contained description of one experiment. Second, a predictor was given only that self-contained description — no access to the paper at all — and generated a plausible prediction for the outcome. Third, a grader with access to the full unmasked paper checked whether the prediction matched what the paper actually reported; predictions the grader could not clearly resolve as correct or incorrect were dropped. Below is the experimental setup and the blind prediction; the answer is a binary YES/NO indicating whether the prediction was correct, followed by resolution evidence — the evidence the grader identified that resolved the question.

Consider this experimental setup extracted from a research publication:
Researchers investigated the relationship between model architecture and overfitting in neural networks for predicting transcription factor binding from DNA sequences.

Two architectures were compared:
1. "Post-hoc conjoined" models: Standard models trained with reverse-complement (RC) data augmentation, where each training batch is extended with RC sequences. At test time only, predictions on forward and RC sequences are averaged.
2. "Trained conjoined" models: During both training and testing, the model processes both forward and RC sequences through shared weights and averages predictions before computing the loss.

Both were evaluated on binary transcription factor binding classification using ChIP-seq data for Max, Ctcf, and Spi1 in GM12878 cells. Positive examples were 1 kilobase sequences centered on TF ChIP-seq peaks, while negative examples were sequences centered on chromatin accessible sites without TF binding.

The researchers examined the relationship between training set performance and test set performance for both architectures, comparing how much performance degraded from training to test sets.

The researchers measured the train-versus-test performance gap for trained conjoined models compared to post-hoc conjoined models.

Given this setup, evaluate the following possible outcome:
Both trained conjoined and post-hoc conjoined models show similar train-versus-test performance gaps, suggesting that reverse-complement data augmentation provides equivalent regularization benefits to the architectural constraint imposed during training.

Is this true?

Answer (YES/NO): NO